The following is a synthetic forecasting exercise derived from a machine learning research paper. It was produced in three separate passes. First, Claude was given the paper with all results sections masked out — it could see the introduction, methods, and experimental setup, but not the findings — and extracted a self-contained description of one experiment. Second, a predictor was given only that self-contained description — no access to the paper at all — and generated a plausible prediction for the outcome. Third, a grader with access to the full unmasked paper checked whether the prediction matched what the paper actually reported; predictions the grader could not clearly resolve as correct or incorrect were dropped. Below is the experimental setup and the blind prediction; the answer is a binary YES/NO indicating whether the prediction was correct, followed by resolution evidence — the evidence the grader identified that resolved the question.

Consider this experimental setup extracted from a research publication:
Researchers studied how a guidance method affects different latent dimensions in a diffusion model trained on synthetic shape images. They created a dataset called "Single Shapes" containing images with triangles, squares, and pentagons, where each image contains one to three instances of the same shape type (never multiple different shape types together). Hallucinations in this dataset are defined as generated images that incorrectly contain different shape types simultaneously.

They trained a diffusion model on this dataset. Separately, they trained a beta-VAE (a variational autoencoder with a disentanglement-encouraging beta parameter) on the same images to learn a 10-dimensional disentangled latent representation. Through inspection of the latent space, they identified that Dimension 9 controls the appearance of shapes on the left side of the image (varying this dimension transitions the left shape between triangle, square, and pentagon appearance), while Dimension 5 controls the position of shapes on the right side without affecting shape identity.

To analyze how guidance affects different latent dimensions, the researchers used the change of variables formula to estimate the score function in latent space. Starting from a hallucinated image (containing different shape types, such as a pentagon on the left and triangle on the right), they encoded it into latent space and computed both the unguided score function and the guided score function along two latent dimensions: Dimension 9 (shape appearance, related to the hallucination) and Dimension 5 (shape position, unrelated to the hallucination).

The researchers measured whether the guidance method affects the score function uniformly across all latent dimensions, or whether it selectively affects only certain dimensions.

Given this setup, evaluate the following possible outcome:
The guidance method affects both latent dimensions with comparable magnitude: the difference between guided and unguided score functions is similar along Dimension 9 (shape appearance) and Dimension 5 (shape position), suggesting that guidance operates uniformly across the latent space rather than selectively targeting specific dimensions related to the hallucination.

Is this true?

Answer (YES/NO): NO